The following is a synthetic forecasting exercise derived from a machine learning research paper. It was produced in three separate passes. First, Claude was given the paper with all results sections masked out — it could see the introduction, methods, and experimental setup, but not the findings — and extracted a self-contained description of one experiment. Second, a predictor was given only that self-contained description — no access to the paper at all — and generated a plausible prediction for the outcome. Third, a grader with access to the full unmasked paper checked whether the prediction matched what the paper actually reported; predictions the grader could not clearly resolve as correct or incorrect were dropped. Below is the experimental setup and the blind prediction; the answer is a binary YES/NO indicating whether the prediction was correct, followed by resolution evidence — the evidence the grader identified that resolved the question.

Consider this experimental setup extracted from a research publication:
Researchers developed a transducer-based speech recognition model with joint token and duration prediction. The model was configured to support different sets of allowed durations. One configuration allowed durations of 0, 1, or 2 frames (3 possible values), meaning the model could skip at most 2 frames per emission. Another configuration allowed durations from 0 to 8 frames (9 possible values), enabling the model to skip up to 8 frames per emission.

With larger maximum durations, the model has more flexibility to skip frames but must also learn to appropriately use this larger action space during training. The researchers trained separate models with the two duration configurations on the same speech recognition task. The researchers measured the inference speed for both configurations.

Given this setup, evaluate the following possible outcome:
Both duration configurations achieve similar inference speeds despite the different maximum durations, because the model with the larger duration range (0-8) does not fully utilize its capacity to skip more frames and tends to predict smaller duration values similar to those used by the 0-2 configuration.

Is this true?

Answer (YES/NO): NO